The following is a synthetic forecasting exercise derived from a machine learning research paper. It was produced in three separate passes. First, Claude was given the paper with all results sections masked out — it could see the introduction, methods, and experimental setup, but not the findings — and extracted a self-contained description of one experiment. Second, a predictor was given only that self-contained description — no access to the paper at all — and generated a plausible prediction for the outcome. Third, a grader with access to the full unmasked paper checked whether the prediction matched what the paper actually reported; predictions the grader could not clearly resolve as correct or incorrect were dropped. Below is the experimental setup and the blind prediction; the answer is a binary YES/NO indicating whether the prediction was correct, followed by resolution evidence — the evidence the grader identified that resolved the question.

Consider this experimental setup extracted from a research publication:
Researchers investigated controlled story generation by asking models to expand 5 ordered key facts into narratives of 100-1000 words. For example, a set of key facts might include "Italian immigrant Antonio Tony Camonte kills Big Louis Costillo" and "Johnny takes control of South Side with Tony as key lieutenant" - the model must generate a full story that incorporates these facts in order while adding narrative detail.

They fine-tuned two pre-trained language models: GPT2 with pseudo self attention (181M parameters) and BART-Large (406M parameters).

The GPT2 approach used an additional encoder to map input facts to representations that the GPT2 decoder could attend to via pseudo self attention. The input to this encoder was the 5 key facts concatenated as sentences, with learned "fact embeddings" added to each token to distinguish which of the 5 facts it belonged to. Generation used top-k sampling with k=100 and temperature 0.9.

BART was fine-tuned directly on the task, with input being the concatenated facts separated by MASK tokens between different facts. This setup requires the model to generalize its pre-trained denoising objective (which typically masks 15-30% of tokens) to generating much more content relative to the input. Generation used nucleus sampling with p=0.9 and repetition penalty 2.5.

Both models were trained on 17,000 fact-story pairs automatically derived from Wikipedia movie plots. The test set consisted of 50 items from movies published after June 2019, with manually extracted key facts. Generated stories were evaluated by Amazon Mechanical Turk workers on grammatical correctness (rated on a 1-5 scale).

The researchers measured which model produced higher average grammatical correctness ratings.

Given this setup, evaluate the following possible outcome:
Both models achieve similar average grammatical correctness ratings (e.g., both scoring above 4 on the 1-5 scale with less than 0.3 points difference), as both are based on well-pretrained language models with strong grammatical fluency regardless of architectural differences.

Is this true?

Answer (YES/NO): NO